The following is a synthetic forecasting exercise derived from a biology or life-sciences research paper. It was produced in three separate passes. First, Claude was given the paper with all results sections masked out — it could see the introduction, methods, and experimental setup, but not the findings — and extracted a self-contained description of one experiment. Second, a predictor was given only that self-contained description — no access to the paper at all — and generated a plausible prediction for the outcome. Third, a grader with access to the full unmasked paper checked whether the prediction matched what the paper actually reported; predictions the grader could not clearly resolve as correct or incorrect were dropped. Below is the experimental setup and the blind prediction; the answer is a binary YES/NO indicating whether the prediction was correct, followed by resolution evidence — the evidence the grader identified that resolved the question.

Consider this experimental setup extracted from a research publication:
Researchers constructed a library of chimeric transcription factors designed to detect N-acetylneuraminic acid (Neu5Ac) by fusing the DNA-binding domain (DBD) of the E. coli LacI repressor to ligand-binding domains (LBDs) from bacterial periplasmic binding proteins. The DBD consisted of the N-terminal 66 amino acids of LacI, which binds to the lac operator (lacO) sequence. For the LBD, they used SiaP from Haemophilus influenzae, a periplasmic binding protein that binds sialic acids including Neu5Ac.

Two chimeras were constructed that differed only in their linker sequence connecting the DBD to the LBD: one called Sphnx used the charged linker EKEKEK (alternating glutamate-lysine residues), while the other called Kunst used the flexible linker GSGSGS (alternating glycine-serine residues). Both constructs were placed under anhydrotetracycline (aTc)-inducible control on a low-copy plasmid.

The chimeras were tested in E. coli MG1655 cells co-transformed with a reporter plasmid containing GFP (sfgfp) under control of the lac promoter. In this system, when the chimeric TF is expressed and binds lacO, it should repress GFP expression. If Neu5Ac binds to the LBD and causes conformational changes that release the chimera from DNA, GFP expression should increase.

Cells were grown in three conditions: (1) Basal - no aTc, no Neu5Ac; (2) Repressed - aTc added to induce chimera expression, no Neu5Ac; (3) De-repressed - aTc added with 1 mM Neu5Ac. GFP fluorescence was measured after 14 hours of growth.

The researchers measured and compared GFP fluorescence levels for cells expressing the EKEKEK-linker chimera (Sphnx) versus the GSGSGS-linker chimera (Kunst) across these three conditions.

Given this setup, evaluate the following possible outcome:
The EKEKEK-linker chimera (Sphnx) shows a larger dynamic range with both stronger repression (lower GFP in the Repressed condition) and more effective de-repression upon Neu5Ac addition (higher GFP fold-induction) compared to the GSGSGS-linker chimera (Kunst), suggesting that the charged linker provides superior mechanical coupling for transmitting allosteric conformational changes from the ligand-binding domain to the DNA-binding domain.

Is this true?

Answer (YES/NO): YES